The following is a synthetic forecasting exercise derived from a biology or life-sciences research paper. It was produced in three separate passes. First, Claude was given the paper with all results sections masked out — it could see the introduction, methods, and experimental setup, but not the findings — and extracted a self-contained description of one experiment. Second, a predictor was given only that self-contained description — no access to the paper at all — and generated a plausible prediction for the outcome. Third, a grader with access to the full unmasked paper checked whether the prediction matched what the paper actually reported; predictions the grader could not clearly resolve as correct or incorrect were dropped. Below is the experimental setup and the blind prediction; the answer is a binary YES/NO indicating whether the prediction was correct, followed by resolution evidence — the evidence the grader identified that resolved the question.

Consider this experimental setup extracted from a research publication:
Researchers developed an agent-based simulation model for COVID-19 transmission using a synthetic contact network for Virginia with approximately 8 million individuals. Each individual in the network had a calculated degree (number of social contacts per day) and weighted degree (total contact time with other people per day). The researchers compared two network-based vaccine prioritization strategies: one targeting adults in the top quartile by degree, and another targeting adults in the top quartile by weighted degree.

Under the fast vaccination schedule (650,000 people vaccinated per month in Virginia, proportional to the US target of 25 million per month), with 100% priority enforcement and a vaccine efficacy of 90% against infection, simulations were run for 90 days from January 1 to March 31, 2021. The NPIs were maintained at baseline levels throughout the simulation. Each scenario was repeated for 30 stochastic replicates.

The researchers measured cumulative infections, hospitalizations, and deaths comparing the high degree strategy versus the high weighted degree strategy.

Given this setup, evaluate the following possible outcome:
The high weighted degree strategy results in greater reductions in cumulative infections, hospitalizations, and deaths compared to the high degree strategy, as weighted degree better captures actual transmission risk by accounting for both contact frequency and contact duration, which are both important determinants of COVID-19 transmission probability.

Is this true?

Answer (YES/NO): YES